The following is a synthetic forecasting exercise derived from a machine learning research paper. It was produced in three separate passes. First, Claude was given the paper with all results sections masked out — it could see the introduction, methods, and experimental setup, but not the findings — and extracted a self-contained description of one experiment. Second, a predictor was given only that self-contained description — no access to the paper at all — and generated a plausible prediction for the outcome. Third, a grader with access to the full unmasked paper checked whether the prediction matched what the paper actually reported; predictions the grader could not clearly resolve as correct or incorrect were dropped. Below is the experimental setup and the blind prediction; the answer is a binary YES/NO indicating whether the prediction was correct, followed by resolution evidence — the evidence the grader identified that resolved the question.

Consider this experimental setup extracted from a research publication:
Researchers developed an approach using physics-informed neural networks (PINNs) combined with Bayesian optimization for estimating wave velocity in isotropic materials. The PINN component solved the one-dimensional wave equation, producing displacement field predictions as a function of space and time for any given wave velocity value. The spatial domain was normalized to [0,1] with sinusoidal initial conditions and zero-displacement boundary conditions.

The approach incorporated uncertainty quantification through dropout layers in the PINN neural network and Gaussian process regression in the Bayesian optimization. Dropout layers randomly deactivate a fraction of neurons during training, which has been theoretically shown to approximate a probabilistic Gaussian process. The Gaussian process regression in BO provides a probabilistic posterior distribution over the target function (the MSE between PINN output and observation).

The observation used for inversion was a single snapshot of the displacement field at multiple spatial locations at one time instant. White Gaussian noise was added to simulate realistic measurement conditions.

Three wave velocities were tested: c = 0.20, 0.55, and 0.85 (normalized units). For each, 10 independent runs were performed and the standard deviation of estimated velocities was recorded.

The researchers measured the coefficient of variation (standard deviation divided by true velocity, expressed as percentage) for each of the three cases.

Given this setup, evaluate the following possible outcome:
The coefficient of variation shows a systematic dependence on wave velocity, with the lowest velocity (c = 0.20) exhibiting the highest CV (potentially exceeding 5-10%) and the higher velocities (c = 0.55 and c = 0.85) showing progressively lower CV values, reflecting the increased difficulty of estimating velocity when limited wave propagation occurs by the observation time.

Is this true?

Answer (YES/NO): NO